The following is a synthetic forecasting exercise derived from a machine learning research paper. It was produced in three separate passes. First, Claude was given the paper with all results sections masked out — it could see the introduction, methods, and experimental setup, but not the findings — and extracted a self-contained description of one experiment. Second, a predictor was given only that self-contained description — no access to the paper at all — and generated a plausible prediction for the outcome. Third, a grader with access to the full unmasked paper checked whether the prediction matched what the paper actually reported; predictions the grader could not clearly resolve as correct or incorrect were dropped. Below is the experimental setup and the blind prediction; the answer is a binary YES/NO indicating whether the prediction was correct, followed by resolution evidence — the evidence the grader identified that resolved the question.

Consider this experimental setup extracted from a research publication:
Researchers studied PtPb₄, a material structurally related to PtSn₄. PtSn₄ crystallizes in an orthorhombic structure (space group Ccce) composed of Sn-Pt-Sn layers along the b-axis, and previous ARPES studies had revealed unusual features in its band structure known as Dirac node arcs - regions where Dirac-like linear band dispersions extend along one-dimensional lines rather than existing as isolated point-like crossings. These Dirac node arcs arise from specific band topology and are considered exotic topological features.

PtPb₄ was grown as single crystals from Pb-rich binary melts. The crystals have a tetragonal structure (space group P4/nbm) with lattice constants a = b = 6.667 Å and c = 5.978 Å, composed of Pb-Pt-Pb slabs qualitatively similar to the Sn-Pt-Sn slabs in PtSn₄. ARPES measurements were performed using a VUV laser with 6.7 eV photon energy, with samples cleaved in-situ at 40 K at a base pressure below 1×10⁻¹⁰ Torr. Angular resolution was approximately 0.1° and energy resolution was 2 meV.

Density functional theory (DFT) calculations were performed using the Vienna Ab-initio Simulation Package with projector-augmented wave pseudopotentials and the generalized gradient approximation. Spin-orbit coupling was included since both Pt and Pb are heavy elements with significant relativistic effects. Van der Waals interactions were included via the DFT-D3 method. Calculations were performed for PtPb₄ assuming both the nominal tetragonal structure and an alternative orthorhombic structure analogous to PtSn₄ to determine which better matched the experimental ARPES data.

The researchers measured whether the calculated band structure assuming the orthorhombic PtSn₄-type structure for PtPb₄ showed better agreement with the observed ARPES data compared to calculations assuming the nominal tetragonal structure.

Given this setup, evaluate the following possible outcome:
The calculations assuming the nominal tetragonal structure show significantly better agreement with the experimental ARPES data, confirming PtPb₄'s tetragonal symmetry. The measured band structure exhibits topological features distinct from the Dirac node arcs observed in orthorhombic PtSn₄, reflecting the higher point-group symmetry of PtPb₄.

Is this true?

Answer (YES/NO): NO